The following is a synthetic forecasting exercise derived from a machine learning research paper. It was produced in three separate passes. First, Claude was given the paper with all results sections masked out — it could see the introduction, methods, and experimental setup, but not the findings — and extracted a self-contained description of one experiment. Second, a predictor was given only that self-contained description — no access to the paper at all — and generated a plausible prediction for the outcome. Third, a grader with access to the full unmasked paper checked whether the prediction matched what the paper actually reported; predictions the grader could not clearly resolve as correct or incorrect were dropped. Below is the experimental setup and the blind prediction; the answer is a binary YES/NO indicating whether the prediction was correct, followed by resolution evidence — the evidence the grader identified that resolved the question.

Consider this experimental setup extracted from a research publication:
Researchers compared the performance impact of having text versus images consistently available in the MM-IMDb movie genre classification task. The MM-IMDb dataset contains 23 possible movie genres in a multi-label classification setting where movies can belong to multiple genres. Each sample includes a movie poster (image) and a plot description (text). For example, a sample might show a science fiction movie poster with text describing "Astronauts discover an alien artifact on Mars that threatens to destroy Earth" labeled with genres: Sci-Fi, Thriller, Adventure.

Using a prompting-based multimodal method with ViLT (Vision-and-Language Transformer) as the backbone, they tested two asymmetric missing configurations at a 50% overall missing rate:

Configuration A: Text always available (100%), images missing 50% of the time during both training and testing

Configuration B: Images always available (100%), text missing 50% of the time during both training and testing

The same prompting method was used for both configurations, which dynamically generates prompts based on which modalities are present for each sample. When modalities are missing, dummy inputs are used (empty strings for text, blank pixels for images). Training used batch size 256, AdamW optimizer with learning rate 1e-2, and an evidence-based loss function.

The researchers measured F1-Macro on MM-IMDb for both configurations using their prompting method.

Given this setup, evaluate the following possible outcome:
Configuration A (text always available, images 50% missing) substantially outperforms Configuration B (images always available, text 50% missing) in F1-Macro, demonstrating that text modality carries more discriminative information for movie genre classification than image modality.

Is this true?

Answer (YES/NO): NO